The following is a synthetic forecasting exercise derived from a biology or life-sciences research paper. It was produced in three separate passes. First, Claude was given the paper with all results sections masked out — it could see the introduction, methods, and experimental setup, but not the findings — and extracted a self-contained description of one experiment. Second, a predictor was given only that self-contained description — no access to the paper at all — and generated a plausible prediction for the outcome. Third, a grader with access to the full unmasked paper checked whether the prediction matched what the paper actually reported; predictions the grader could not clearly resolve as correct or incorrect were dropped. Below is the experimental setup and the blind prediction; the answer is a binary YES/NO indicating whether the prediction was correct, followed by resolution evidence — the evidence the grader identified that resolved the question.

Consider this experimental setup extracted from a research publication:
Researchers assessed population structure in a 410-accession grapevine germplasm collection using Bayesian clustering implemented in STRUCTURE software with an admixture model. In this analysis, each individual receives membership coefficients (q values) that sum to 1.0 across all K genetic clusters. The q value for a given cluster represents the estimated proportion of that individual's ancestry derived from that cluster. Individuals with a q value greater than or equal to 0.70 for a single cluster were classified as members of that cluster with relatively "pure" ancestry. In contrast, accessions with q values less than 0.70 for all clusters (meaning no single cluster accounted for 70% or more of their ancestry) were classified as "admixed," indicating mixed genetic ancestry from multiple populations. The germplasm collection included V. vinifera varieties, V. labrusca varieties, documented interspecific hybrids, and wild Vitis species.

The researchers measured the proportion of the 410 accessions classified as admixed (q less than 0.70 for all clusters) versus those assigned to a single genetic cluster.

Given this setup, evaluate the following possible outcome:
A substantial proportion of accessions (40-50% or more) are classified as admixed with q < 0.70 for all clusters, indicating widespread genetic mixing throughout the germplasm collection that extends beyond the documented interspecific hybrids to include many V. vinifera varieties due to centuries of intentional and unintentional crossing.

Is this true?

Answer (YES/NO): NO